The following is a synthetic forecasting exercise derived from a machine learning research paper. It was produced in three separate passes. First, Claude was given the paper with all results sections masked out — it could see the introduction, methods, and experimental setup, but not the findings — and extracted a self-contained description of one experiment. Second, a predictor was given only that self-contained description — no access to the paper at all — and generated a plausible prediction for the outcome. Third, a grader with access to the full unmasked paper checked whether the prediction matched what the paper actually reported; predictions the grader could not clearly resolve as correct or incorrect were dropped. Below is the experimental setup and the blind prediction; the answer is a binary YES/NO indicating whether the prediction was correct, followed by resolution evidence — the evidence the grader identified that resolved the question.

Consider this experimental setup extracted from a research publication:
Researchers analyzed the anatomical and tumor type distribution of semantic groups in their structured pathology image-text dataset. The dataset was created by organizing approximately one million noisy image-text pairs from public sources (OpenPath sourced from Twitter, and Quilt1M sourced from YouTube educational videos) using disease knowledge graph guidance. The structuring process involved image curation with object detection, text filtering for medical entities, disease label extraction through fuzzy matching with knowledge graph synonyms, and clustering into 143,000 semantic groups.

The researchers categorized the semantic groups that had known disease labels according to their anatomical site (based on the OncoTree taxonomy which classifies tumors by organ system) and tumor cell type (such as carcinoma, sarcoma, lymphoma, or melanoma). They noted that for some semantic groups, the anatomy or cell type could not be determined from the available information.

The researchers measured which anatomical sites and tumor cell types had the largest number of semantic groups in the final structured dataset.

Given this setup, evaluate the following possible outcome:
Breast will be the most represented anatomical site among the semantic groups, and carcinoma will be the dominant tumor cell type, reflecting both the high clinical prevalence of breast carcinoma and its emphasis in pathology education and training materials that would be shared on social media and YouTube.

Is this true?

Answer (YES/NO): NO